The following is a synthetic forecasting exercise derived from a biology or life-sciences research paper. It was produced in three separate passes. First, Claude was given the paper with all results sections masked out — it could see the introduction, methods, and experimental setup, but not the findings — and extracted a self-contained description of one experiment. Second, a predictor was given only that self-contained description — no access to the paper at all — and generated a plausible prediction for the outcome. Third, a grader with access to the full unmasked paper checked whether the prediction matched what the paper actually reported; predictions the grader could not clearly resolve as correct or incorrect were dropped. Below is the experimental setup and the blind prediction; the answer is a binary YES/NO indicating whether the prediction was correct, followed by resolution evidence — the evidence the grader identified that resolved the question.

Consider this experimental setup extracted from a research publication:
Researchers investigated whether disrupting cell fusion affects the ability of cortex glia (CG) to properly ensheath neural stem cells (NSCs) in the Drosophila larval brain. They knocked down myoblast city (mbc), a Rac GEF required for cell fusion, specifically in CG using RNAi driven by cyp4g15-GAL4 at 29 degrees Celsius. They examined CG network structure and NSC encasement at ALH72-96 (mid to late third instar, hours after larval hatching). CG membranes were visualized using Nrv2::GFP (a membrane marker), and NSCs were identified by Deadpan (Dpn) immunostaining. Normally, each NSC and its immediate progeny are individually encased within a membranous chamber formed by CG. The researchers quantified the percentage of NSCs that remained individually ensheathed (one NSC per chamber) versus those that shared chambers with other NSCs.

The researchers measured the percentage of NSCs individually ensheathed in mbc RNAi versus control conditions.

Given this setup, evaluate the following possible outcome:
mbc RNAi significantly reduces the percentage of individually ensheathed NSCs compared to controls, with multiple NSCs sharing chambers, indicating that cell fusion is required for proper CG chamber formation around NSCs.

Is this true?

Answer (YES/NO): YES